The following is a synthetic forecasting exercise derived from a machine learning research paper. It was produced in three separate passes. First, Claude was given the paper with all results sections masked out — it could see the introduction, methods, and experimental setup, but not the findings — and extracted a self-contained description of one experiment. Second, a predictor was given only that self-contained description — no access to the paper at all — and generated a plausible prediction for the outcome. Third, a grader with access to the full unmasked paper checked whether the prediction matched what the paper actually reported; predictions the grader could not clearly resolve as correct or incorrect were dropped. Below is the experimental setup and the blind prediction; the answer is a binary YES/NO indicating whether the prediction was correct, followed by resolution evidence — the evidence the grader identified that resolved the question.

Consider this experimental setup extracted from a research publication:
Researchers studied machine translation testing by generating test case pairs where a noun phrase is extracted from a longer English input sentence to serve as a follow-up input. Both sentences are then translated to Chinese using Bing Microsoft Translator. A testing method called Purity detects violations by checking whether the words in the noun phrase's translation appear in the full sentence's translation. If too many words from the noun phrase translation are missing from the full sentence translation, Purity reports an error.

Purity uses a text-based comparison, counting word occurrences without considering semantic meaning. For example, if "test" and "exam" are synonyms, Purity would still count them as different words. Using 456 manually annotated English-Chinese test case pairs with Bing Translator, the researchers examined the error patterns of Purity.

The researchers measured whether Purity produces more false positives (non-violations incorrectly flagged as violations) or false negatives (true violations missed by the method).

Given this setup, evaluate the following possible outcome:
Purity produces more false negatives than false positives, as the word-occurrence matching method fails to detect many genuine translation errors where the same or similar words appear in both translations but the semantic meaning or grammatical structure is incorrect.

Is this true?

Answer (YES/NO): NO